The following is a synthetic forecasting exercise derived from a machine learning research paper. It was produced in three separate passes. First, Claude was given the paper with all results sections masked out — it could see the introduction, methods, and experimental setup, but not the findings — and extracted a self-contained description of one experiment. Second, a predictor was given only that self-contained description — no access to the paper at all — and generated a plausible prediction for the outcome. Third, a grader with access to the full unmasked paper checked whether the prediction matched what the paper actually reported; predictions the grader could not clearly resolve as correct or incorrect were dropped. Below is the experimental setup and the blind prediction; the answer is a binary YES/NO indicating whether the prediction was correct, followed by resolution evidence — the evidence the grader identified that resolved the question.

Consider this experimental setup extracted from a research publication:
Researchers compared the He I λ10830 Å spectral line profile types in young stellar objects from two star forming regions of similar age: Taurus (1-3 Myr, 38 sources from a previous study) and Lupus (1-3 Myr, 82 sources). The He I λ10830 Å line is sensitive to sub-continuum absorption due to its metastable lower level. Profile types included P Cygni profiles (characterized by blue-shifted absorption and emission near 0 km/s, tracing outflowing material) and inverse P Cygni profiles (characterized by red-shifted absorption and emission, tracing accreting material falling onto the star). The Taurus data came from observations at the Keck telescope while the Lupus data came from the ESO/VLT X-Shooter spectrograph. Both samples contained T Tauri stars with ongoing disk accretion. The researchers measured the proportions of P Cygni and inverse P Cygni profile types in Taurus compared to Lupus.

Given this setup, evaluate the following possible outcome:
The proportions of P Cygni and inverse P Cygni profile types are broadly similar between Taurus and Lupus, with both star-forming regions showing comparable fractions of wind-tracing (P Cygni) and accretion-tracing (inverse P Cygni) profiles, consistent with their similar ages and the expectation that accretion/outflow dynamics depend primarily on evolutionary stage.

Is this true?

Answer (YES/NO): NO